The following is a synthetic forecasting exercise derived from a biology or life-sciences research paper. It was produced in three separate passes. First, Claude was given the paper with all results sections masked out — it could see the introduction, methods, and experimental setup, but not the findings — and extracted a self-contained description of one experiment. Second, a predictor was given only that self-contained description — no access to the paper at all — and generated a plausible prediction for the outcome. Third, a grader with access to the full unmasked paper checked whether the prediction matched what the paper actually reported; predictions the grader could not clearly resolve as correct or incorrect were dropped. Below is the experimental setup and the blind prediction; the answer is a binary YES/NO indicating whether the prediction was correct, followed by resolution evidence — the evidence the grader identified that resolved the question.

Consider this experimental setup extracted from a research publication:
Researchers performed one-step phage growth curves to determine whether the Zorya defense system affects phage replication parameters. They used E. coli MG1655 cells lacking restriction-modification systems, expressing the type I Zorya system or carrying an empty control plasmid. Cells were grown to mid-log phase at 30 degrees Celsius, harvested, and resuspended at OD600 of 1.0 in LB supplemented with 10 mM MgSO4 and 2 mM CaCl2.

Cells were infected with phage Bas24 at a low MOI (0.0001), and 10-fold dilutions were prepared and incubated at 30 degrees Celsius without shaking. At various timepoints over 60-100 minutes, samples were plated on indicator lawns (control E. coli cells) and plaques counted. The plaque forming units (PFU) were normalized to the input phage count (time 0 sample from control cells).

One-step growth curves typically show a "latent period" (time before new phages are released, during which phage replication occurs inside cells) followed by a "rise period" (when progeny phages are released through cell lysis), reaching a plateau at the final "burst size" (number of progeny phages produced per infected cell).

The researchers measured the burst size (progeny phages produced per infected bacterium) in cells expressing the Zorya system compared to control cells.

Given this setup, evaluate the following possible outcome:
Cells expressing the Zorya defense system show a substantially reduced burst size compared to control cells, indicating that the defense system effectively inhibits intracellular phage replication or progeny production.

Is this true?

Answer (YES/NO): YES